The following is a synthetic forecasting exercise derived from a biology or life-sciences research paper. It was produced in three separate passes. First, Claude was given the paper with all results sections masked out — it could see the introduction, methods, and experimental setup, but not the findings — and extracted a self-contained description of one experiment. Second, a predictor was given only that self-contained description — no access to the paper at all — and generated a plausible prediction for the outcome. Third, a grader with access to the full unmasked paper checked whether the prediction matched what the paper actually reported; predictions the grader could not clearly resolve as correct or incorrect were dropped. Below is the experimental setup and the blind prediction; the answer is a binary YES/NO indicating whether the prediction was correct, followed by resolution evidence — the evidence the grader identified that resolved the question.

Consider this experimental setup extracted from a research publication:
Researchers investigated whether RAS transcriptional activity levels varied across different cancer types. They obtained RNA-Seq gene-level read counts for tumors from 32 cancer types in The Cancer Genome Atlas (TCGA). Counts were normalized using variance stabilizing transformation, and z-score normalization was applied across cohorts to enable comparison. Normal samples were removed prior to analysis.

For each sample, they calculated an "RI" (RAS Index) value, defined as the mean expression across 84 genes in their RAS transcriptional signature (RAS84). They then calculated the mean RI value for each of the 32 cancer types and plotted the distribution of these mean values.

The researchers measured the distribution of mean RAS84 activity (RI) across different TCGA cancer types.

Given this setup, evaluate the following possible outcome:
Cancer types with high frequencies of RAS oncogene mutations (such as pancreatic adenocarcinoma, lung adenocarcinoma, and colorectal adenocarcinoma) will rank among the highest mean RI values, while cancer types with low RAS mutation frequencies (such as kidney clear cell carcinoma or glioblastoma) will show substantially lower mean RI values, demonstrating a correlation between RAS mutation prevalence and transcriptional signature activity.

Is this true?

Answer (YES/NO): NO